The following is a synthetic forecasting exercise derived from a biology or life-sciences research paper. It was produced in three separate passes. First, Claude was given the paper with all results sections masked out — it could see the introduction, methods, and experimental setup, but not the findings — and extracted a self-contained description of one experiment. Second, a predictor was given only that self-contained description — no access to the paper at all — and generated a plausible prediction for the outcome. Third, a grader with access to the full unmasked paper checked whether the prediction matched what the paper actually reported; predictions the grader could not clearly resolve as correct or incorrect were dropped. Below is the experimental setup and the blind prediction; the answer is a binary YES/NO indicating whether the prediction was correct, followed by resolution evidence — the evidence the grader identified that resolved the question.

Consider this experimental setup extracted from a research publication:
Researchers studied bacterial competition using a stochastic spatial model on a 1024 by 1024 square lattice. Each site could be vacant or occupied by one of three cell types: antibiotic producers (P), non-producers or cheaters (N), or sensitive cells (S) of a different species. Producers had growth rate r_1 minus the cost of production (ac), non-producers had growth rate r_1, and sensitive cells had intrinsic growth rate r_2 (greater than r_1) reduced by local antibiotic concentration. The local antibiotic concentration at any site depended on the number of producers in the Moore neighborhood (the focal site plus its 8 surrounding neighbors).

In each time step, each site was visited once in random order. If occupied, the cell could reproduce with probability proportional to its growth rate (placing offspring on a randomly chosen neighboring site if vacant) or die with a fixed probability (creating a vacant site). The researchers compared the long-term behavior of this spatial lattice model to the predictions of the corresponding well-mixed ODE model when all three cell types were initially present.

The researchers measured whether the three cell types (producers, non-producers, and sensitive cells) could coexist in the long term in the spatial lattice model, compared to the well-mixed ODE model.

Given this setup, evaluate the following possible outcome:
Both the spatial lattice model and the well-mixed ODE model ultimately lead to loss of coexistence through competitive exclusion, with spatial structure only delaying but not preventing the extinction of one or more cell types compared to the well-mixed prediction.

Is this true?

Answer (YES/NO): NO